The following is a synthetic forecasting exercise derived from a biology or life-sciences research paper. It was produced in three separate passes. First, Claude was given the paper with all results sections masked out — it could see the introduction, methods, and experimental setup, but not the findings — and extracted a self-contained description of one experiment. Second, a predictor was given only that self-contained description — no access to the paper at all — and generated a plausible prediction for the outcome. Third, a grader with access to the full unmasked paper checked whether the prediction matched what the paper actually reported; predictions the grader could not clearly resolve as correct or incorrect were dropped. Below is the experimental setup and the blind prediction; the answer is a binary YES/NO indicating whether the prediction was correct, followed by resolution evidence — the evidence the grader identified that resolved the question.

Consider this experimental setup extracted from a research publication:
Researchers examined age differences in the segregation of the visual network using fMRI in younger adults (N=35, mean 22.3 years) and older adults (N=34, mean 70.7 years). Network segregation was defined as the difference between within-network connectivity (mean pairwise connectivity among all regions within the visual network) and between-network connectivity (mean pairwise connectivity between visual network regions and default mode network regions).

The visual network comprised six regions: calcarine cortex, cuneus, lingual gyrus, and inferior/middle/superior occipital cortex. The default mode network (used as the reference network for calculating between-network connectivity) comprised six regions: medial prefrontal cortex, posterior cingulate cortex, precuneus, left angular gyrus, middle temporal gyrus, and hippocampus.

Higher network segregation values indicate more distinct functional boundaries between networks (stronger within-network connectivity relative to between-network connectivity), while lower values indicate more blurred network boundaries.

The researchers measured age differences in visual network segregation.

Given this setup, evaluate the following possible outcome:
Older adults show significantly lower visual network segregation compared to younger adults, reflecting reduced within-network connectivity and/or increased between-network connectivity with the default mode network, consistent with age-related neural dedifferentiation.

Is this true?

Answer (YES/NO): NO